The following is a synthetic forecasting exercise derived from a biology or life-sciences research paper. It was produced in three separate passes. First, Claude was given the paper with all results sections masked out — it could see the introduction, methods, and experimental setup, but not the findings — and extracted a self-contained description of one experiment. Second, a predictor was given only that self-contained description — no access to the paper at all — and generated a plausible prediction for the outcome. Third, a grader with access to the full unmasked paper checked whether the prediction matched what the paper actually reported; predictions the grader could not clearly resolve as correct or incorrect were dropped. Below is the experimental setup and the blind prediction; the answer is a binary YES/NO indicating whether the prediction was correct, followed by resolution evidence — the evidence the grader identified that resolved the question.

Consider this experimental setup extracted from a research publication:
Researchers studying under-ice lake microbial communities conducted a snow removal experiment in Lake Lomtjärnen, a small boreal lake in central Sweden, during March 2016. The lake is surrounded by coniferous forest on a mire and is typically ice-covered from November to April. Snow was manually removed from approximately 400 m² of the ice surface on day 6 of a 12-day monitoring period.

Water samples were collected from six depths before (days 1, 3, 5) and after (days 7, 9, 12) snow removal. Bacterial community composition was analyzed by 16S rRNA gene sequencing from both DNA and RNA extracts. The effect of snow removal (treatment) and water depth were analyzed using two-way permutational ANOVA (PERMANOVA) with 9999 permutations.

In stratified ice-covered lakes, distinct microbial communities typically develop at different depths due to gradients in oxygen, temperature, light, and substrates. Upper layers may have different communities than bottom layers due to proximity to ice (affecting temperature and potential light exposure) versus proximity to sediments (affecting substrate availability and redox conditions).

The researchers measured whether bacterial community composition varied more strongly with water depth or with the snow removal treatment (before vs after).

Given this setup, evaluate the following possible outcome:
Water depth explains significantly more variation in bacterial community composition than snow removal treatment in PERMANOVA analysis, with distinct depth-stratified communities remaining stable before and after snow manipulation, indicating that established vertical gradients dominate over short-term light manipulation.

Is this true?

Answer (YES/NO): NO